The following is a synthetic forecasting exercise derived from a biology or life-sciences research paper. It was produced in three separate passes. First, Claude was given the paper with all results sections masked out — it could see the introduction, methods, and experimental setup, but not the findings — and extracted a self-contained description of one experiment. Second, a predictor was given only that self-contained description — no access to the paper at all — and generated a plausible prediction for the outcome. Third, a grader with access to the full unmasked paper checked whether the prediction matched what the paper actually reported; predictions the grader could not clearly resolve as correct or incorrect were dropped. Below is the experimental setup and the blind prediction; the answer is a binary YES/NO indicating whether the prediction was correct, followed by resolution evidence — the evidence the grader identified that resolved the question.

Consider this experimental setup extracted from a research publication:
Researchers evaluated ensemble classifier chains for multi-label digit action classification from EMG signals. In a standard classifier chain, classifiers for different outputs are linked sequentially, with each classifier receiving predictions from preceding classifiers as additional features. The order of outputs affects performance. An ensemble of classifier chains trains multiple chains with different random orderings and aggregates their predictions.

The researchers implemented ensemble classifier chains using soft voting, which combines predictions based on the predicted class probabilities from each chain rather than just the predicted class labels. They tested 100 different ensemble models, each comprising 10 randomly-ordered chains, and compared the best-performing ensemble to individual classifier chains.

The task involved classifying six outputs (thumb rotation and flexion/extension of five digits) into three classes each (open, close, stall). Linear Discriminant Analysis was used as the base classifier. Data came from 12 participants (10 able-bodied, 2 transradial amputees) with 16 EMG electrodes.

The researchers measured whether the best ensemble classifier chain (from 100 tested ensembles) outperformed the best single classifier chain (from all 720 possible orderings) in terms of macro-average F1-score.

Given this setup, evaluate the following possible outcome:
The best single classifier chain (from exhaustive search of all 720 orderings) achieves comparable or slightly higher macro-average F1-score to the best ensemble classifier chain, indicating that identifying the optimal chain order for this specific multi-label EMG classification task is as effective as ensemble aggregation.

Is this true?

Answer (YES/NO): YES